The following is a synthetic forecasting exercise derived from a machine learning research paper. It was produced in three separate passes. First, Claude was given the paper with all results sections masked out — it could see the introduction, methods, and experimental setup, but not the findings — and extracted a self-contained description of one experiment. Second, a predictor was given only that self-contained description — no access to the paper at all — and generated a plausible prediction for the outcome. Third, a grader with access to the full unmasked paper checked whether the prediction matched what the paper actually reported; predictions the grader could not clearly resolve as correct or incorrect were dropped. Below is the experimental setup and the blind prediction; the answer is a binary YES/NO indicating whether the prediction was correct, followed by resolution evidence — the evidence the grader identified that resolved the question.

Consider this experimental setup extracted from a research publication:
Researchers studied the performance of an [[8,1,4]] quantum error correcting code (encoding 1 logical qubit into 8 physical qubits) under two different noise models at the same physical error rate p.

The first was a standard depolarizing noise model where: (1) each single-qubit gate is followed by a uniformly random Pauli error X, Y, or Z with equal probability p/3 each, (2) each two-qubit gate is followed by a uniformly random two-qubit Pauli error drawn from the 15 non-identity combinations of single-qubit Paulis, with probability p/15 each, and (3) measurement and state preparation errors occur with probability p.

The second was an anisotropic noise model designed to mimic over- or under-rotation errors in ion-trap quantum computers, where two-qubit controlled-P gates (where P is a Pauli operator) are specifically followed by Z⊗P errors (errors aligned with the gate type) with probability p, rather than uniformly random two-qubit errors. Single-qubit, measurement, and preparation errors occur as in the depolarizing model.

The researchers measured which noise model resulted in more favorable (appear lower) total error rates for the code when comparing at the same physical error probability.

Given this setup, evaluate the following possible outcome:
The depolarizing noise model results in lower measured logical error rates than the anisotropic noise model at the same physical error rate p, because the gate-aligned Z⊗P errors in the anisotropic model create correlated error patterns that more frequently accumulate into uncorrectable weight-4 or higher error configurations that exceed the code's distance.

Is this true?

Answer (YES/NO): YES